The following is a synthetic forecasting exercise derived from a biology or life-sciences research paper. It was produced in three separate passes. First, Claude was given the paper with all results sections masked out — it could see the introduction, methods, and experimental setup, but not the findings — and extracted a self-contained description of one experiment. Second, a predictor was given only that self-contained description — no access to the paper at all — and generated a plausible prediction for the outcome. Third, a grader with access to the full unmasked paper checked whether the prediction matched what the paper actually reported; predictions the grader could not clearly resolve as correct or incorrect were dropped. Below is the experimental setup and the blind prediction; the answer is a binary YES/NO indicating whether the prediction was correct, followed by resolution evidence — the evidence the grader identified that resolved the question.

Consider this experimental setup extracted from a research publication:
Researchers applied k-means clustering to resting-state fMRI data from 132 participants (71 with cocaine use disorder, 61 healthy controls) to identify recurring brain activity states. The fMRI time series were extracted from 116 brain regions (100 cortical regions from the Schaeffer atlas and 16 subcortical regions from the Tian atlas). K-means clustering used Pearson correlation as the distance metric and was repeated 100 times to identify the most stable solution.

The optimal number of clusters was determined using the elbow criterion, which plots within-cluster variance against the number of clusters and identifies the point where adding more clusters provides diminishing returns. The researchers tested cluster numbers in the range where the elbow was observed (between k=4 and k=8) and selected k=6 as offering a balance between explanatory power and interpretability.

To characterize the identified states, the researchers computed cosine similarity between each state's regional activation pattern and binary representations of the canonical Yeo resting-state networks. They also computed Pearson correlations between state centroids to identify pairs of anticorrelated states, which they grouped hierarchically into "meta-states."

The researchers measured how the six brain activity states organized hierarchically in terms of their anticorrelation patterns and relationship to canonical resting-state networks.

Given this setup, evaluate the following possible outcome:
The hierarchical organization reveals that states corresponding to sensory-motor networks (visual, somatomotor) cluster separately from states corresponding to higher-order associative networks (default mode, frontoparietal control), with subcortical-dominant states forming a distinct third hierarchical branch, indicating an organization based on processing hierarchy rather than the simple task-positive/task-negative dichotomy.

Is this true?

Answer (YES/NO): NO